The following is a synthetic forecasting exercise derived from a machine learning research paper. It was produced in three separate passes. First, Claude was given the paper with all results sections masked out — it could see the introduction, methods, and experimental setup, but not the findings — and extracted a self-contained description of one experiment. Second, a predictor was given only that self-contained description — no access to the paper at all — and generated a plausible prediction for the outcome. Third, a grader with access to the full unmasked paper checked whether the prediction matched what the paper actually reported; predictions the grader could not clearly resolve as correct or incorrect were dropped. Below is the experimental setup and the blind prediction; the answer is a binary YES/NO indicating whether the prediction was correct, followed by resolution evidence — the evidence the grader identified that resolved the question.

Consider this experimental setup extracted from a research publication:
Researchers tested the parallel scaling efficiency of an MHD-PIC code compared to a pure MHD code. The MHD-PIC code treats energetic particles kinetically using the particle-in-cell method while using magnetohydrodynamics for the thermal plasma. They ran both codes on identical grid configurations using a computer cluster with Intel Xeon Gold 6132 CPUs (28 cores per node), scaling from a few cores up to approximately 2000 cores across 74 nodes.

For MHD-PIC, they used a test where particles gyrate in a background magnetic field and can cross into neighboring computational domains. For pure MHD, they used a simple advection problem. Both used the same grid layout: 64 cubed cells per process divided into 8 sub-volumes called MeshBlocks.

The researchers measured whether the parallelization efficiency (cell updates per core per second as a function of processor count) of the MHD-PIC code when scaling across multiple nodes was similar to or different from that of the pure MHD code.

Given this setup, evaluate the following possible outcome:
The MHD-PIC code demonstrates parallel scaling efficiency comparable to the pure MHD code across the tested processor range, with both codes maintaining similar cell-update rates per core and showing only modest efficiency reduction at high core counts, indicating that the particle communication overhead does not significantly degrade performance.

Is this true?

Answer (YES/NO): YES